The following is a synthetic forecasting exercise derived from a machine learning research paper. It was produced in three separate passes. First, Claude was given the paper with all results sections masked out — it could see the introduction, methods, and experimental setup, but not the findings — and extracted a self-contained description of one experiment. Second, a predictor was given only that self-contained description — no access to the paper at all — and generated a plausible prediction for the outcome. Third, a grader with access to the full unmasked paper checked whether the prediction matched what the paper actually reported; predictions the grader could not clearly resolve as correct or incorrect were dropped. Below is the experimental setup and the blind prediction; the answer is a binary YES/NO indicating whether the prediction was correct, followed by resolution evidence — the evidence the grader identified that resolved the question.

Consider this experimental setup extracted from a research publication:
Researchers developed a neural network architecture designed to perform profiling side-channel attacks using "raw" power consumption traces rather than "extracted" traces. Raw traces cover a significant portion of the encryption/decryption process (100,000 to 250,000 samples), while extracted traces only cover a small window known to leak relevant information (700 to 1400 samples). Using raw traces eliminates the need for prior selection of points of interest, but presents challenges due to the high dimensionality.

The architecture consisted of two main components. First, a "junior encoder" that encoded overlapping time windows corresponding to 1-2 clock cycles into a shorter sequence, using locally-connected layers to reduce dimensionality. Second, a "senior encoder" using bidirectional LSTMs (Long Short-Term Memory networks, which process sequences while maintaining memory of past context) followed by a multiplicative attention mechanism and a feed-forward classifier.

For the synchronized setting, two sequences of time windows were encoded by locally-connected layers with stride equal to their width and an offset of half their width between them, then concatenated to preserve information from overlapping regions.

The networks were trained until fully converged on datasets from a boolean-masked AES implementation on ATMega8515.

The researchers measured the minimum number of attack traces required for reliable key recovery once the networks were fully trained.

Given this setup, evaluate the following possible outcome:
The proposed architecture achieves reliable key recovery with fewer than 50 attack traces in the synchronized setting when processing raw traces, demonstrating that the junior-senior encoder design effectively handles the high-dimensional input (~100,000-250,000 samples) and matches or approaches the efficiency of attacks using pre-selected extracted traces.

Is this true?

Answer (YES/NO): YES